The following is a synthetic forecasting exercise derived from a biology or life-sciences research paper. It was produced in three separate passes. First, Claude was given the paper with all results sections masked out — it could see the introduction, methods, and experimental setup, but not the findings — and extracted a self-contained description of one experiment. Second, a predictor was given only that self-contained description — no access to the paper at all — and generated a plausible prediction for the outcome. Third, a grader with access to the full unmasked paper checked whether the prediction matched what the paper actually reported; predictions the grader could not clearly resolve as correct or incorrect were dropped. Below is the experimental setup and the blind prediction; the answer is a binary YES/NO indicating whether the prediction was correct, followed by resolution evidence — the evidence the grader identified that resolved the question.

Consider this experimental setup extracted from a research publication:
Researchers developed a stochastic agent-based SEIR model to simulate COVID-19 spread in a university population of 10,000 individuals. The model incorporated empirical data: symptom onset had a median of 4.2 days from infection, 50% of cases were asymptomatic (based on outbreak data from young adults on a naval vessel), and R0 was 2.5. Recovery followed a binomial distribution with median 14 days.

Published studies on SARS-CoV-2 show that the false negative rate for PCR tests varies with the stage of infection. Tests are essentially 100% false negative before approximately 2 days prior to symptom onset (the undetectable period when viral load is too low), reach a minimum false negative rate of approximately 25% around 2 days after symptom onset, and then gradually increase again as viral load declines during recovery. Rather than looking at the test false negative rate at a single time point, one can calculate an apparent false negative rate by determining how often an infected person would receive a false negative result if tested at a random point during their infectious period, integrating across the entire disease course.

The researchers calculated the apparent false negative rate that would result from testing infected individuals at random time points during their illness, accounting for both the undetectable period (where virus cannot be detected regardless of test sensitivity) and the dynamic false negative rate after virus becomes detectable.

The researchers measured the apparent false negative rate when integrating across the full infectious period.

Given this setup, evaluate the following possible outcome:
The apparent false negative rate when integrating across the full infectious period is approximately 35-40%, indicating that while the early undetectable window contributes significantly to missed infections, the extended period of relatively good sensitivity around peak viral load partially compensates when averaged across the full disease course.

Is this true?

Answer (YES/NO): NO